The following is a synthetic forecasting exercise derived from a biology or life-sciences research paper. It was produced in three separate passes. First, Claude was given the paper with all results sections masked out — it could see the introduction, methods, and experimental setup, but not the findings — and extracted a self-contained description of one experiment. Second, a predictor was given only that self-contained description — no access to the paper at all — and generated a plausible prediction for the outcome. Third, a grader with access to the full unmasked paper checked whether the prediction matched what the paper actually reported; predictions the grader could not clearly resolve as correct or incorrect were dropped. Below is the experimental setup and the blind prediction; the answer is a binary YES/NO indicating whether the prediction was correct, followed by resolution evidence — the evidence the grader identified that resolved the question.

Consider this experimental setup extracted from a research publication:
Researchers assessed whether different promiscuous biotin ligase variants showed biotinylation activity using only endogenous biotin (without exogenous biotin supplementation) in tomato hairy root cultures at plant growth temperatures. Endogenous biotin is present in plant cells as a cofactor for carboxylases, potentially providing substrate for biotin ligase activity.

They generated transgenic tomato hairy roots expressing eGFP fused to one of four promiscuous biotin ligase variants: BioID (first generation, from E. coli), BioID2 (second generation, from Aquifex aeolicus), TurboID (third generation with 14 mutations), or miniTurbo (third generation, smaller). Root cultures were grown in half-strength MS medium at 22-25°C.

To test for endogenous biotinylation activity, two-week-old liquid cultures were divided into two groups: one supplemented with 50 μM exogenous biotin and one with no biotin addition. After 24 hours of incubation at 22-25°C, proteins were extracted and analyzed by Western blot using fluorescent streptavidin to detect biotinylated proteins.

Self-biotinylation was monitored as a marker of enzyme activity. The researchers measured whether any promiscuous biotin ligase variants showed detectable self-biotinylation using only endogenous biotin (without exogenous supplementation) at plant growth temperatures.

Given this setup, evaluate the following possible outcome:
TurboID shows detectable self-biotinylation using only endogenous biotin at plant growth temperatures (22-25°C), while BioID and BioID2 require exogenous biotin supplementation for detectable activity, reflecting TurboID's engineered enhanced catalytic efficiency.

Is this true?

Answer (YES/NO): NO